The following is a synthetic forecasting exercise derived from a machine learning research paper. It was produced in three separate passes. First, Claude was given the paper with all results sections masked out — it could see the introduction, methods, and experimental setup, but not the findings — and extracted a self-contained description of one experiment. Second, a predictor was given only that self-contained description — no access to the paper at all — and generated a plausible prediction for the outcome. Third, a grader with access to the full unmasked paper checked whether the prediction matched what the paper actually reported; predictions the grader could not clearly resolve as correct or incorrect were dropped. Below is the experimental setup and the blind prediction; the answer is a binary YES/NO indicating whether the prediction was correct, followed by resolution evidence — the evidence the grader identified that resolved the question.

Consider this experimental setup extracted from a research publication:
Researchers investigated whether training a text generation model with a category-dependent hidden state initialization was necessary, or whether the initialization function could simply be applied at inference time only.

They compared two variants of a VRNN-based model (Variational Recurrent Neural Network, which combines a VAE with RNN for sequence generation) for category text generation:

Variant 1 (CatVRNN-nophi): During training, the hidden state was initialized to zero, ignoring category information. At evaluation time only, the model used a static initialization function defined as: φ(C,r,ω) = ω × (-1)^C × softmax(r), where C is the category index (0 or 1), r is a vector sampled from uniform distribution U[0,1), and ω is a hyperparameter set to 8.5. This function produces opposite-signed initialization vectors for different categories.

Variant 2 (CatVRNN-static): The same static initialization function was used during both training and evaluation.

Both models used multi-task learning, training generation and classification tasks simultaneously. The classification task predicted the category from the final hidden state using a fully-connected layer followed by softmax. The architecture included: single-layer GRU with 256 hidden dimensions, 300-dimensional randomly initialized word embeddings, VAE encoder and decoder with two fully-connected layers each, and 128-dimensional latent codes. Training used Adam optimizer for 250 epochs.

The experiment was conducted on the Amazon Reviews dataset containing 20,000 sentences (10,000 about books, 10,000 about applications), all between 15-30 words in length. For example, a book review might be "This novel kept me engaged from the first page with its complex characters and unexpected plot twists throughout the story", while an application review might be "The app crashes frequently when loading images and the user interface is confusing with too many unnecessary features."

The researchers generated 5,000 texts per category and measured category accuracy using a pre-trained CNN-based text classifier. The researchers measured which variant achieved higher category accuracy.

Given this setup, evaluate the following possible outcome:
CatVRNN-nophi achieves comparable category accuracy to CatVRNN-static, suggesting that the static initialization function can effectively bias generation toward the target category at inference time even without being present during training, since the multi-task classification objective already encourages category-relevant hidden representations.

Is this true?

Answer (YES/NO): NO